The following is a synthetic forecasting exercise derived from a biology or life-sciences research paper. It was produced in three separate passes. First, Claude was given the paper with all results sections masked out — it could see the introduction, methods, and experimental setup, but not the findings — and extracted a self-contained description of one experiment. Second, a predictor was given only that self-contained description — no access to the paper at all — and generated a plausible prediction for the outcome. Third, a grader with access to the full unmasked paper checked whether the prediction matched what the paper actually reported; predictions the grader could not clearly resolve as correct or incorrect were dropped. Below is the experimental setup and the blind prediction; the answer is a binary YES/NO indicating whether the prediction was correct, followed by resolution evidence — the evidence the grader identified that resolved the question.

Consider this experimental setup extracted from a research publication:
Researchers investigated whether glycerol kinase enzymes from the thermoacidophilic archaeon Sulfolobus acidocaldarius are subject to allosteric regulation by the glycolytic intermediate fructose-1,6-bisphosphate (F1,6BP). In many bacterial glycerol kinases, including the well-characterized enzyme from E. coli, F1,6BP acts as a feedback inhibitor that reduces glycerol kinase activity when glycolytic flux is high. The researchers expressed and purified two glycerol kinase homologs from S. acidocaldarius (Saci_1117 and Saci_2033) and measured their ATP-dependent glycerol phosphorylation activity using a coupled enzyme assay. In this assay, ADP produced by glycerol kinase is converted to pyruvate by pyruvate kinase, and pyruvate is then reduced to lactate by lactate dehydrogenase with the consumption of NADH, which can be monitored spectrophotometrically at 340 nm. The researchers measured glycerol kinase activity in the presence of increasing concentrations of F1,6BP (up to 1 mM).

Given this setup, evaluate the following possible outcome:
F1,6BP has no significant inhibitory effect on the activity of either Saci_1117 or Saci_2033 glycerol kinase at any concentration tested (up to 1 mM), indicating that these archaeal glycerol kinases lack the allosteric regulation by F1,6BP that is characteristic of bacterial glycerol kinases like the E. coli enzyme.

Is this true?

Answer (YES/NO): YES